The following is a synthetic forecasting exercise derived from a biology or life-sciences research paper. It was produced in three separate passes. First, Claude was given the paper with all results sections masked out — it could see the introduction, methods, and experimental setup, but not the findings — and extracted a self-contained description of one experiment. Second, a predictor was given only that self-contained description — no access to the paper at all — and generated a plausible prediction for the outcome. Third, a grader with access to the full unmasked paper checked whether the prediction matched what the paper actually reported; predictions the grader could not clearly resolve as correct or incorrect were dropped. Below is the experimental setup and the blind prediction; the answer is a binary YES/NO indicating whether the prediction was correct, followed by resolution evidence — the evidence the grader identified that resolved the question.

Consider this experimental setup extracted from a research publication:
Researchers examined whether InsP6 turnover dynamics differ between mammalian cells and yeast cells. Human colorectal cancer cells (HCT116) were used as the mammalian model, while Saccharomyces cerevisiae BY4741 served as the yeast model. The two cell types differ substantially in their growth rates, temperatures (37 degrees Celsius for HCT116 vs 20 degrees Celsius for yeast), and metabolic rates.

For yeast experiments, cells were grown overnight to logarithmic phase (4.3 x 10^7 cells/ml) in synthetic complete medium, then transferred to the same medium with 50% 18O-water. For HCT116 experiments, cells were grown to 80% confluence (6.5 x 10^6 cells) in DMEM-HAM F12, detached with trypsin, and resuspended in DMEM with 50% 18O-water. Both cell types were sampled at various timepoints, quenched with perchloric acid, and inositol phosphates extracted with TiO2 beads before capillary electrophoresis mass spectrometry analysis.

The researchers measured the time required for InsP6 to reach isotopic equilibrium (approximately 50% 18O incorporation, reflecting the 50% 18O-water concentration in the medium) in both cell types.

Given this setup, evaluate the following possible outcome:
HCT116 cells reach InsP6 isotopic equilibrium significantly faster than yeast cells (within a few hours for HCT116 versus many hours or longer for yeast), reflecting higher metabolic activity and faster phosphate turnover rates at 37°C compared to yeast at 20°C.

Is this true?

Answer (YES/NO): NO